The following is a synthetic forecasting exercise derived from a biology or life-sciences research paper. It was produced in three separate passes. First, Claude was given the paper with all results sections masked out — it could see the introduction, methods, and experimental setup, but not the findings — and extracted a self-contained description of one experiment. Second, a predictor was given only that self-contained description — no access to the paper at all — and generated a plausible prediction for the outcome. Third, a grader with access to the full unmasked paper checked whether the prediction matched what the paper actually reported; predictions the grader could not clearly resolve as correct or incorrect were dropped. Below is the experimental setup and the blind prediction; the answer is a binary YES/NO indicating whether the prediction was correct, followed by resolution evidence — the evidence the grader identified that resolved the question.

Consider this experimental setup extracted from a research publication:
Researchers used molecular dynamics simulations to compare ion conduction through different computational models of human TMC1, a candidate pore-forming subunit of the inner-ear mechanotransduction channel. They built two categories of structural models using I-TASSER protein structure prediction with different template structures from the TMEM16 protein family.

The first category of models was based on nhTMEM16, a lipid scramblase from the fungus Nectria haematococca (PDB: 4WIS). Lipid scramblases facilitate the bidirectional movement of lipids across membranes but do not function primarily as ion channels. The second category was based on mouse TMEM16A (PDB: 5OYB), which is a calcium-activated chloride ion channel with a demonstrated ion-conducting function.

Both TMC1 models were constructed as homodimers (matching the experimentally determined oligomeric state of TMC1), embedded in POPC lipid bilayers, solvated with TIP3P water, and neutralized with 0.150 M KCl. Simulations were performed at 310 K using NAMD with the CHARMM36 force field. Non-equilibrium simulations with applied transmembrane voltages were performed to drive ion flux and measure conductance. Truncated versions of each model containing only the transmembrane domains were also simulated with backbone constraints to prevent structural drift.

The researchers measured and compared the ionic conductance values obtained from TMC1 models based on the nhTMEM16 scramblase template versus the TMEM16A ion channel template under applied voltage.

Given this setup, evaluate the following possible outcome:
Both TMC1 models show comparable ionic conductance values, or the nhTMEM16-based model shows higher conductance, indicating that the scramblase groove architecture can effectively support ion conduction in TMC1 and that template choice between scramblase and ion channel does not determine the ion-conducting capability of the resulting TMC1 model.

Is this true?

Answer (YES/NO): YES